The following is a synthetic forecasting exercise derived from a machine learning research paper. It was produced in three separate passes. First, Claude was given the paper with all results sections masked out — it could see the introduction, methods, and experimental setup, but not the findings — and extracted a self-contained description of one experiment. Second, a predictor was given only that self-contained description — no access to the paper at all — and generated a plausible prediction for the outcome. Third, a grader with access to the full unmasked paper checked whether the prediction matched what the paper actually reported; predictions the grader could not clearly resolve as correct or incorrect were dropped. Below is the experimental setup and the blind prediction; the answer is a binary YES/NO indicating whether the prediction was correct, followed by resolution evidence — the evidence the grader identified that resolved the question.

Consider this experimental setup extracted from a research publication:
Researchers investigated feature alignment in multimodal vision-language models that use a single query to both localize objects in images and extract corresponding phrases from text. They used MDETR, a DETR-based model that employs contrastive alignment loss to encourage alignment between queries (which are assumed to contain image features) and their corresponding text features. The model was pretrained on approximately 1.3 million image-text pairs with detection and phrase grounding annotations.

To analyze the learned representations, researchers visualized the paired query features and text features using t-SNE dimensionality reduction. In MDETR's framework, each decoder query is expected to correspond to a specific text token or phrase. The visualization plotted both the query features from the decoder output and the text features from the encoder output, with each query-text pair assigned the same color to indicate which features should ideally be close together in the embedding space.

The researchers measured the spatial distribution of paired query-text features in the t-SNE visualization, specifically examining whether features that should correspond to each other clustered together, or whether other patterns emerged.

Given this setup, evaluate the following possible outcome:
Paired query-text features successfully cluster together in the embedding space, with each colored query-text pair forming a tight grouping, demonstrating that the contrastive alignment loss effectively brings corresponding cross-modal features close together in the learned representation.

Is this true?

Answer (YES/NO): NO